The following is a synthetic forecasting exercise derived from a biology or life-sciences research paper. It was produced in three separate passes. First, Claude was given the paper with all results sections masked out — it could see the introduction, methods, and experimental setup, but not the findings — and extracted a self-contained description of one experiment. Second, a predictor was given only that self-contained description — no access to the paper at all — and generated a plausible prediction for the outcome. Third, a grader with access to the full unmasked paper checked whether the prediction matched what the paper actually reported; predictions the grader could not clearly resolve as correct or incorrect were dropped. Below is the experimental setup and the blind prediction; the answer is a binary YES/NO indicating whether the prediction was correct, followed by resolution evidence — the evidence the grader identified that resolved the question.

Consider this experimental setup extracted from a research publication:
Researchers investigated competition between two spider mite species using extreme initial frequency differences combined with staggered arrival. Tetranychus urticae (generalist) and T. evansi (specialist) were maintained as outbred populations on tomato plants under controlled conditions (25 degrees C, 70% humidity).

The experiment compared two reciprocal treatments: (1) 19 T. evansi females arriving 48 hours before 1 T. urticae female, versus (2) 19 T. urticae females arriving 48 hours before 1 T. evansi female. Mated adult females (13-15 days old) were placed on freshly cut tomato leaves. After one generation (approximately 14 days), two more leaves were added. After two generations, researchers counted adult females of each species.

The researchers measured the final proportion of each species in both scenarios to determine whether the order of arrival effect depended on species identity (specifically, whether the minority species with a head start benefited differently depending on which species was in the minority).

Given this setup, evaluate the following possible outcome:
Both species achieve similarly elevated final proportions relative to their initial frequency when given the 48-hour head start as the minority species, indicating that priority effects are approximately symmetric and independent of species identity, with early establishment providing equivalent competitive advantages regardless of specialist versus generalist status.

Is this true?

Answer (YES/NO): NO